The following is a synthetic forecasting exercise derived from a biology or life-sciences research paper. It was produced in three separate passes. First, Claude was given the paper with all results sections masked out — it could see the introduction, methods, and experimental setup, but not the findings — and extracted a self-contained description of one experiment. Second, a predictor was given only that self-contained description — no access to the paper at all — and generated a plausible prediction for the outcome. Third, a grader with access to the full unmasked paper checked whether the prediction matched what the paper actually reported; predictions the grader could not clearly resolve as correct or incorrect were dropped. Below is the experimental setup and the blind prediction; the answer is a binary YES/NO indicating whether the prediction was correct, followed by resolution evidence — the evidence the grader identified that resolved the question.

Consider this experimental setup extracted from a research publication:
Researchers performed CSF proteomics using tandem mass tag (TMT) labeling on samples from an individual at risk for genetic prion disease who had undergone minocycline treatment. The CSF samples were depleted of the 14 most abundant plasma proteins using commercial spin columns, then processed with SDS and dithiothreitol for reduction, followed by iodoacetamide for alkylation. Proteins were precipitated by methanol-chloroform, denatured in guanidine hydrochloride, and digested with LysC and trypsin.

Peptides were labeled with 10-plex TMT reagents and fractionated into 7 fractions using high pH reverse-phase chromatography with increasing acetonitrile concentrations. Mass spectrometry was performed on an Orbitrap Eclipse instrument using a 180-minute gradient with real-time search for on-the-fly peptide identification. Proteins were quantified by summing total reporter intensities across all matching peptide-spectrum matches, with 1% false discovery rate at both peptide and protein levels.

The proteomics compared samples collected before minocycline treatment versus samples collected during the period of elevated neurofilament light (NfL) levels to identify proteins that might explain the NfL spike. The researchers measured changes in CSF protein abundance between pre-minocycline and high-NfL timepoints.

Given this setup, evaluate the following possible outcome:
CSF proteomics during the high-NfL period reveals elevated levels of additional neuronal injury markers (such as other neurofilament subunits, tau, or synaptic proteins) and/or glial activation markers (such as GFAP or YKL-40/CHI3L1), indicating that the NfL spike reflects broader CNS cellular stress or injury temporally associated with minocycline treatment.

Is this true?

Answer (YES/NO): NO